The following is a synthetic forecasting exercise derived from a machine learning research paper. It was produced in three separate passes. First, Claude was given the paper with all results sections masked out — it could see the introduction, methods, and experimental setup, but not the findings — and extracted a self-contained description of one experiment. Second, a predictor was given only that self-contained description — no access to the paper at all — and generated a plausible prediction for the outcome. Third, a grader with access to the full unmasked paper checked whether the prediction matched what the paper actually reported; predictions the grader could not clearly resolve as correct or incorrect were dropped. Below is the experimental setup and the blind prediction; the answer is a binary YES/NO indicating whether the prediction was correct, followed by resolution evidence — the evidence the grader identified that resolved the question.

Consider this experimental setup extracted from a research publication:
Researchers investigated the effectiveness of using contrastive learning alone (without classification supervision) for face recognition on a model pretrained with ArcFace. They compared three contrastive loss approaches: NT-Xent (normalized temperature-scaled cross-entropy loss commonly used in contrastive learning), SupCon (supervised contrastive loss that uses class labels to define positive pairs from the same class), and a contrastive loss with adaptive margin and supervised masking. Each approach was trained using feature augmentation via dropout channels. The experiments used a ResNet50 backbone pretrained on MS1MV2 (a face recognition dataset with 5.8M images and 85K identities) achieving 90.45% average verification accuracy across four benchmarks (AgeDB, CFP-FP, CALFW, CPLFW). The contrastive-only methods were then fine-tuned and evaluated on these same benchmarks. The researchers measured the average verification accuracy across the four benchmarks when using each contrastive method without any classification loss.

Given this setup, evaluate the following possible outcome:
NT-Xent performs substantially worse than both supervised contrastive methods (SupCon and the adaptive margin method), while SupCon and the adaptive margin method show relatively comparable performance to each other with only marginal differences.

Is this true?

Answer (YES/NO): NO